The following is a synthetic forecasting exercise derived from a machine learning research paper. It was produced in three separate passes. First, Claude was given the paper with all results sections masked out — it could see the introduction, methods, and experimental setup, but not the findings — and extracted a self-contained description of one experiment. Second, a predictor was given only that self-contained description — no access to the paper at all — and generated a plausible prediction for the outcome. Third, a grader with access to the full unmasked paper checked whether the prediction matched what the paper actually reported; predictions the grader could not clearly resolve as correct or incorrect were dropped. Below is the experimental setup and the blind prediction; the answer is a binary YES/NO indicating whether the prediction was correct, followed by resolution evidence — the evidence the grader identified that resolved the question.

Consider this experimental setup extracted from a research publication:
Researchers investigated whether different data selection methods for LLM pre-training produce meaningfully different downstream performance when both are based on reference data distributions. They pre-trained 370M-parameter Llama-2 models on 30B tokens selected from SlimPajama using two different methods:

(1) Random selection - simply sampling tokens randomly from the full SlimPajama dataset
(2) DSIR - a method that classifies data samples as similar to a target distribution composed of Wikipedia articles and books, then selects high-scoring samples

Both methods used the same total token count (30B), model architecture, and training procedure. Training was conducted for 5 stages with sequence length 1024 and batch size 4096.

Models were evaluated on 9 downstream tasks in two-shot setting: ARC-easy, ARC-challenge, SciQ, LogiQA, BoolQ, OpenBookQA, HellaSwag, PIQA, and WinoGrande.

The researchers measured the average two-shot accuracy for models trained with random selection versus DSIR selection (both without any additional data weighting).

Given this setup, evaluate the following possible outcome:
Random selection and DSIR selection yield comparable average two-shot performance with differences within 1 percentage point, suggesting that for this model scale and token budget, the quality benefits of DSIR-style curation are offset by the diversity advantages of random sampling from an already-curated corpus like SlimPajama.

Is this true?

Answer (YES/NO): YES